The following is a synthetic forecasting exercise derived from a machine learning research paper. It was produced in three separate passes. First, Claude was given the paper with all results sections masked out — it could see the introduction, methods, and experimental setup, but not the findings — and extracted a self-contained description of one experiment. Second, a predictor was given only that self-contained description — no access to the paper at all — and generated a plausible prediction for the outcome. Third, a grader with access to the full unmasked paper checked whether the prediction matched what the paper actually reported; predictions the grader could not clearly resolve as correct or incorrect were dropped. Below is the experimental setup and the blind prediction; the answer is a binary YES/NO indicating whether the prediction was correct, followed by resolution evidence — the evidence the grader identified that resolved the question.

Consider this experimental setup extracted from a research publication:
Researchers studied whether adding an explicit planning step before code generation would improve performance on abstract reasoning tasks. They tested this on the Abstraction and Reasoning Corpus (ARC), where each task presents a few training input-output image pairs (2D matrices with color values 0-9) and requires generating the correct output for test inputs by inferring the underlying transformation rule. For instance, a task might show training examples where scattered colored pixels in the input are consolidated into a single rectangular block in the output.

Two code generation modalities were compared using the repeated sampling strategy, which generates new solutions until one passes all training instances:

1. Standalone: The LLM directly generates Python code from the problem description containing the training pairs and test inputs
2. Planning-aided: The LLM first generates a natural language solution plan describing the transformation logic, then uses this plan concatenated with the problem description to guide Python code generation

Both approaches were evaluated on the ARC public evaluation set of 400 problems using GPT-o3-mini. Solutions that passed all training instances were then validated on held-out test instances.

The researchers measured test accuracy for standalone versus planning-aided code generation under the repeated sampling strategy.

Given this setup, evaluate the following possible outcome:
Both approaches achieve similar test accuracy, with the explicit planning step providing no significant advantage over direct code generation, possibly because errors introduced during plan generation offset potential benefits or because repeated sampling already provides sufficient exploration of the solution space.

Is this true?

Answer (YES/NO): YES